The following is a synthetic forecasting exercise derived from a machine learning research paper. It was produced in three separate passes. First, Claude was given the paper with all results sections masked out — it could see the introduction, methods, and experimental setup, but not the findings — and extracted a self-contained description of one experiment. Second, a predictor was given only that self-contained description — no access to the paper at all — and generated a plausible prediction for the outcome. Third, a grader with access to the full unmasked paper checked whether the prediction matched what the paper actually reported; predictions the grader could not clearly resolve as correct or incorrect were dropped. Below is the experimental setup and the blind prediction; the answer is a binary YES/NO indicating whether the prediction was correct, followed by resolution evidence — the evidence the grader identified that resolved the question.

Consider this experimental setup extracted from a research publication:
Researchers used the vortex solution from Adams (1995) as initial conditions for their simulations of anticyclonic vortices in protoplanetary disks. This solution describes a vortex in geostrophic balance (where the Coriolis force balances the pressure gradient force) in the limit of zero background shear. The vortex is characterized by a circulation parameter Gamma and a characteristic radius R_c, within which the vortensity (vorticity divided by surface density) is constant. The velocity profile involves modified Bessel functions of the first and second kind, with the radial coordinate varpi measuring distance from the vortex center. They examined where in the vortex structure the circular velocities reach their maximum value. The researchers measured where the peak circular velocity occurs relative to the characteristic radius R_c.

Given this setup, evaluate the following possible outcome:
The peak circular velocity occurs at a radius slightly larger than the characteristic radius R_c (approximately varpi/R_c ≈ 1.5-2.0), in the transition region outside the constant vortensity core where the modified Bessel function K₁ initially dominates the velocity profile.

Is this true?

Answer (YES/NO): NO